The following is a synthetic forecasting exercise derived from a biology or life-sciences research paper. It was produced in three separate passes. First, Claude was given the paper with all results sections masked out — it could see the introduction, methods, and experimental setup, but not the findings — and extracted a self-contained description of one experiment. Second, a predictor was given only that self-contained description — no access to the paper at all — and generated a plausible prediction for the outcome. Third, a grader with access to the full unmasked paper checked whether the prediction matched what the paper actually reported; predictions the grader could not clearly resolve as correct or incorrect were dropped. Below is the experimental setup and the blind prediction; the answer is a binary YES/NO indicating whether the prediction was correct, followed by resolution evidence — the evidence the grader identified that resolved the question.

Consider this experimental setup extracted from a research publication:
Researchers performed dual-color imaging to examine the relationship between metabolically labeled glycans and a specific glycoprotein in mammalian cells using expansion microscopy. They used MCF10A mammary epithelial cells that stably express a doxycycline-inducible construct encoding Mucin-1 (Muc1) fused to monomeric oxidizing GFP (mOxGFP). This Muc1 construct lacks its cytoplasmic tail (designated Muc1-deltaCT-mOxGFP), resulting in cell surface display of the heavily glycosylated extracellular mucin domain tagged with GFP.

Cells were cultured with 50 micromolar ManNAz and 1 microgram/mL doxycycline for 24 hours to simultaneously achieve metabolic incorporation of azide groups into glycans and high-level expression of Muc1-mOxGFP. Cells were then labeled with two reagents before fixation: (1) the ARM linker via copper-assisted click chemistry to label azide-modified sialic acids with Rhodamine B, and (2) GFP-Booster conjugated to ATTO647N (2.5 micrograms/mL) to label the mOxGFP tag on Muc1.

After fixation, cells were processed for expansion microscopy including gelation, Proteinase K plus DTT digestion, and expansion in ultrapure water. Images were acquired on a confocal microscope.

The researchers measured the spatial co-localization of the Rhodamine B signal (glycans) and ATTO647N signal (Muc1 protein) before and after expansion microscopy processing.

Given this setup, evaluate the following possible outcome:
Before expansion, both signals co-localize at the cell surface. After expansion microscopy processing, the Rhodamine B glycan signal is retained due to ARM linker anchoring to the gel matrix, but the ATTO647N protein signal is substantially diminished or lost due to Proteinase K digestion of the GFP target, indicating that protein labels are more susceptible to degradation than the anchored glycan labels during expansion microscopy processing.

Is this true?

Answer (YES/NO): NO